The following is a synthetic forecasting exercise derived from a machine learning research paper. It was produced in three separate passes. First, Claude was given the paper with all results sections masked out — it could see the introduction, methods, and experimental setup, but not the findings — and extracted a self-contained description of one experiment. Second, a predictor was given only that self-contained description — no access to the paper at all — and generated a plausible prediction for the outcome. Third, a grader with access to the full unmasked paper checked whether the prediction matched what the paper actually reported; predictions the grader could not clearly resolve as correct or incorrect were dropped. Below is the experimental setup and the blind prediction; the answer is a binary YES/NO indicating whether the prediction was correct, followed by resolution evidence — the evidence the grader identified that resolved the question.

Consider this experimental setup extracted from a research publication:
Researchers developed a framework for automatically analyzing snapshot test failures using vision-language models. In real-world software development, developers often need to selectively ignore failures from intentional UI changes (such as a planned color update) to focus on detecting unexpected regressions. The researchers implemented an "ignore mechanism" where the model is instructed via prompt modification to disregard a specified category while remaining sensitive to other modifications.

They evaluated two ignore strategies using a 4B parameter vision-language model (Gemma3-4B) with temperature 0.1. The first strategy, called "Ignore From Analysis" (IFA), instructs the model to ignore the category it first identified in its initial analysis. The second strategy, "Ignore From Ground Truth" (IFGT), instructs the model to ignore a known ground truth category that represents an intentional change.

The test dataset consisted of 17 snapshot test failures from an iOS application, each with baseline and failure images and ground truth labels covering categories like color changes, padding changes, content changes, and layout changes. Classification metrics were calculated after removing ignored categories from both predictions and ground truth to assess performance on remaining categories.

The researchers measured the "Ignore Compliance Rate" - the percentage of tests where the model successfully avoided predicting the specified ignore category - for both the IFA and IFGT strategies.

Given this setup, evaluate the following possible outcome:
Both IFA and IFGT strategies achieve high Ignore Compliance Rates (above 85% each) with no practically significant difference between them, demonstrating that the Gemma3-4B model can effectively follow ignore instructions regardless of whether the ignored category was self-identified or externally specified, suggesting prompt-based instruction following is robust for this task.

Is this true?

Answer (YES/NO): NO